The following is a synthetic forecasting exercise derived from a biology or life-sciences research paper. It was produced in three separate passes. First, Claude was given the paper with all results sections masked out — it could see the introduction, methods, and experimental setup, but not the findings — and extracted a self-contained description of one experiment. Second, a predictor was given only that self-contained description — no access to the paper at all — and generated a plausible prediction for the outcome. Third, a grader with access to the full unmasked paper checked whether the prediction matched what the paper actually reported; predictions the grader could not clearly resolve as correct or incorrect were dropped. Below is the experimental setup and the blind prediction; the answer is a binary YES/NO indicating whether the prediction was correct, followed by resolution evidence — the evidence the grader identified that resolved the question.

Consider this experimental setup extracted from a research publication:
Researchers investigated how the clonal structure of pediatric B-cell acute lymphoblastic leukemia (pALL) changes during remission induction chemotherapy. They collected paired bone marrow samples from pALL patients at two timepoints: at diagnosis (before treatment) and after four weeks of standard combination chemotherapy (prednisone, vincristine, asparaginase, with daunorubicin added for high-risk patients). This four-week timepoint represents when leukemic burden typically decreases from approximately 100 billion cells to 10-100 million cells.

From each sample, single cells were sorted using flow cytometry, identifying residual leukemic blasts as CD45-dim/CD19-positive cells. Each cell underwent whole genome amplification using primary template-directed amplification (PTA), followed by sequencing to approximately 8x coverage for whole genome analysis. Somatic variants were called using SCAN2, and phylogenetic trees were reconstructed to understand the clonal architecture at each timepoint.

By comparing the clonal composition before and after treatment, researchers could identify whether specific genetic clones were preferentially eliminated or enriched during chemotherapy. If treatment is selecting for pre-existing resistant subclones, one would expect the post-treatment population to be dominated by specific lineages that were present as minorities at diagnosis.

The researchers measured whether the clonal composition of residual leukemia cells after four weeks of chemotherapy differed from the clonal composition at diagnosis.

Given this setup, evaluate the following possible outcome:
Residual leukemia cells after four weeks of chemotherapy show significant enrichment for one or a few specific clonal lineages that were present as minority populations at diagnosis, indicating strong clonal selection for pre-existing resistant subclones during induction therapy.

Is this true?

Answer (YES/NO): YES